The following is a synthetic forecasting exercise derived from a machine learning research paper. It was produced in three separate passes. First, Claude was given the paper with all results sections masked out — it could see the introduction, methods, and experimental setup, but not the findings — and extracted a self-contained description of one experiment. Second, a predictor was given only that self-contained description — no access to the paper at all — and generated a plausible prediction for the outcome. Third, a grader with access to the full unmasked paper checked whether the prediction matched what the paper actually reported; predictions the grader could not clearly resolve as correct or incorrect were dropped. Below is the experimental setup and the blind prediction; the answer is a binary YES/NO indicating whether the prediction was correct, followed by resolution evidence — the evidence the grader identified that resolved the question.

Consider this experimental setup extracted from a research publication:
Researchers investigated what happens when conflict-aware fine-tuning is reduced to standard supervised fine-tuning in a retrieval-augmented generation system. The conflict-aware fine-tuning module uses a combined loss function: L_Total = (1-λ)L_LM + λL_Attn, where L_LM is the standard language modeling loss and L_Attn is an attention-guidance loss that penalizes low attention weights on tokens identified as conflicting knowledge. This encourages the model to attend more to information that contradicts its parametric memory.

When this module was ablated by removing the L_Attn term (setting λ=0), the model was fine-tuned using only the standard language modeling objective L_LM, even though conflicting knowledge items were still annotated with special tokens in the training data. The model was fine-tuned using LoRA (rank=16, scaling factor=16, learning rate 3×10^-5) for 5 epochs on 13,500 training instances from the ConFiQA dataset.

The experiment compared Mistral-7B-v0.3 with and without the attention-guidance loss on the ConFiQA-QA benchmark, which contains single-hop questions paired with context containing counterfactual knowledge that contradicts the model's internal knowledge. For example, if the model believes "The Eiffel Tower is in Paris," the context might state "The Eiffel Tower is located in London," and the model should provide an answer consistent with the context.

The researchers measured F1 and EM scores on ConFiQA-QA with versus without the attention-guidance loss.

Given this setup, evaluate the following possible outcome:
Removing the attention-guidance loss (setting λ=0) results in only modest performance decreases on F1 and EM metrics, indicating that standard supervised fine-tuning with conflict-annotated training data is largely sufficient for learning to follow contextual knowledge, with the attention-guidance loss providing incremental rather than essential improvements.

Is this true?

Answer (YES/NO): NO